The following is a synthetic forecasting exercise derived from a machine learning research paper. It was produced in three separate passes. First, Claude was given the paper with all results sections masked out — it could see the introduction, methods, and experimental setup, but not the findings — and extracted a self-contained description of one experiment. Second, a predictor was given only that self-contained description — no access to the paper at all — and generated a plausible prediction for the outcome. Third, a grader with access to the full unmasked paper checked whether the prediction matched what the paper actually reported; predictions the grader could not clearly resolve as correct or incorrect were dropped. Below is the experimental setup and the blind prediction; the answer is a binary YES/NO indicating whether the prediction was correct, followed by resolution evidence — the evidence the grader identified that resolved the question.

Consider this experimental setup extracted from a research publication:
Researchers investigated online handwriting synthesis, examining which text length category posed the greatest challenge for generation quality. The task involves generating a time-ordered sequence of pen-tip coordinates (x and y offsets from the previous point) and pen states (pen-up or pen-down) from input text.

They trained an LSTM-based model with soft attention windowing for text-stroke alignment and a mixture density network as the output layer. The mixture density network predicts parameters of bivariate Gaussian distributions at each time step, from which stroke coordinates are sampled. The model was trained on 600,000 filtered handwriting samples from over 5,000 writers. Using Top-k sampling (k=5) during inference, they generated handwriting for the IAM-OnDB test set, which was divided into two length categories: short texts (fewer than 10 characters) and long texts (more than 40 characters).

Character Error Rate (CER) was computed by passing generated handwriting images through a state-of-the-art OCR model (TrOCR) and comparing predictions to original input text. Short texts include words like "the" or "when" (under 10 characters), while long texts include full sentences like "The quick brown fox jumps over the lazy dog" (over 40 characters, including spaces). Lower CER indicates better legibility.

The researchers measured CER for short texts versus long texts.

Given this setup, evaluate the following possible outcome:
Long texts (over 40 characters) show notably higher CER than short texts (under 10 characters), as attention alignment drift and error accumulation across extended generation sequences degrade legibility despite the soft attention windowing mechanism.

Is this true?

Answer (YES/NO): NO